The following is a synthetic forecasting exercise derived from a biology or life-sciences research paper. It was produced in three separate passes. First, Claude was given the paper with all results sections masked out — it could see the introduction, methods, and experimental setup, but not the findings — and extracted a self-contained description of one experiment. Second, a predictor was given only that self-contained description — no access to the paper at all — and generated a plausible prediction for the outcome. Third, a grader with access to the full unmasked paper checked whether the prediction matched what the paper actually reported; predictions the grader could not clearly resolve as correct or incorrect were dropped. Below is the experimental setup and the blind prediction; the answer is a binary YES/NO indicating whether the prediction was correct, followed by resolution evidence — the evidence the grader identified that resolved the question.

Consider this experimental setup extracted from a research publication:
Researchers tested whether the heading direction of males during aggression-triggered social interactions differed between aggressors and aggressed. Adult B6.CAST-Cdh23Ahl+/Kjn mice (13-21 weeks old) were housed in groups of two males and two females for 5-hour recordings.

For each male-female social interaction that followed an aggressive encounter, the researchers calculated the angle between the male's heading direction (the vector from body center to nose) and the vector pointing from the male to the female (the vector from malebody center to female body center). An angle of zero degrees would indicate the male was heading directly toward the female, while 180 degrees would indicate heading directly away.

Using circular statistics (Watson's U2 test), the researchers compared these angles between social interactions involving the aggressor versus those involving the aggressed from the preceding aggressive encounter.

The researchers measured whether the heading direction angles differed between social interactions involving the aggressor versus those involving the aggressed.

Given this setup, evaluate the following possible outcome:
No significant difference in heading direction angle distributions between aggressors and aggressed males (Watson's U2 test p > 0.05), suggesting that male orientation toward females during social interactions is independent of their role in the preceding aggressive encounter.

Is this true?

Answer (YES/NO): NO